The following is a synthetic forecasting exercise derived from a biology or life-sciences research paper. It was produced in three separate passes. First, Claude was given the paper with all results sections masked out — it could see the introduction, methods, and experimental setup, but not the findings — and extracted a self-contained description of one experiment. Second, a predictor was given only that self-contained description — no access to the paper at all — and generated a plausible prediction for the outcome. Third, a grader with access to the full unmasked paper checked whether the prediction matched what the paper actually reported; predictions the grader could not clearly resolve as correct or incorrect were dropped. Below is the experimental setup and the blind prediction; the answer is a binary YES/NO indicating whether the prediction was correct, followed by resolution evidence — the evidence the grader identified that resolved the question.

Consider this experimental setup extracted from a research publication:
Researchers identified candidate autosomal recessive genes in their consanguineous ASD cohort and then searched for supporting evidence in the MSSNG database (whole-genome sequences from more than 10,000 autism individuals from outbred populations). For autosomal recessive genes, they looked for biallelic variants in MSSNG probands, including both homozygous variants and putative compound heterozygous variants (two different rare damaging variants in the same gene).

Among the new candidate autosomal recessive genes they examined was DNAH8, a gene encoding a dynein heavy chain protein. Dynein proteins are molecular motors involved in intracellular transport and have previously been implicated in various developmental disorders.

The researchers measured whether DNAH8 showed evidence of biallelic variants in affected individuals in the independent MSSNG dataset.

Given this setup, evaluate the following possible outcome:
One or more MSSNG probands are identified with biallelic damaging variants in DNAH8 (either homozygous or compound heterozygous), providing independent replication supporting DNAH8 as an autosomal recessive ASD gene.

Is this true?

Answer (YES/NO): YES